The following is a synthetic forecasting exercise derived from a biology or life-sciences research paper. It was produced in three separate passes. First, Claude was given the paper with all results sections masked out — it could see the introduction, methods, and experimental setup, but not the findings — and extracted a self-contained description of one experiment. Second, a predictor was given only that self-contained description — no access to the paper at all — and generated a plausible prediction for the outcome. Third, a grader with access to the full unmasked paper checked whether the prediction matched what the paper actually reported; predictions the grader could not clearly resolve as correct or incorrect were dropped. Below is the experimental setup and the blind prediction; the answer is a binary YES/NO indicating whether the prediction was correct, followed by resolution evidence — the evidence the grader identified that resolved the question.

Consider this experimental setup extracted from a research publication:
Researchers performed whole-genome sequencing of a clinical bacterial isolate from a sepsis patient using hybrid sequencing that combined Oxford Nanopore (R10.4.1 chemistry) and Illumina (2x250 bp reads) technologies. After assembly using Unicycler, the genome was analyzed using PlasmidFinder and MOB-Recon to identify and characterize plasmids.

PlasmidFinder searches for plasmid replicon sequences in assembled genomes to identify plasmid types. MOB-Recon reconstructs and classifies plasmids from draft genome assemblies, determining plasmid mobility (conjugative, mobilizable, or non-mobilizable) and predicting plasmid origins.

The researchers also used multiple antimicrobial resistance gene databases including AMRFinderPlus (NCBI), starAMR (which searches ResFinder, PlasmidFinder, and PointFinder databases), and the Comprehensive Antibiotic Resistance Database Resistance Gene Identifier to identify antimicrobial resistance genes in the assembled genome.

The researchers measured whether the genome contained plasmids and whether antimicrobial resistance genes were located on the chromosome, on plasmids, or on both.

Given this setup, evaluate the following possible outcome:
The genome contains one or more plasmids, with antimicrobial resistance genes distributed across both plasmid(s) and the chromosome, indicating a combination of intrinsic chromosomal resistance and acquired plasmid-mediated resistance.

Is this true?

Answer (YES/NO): YES